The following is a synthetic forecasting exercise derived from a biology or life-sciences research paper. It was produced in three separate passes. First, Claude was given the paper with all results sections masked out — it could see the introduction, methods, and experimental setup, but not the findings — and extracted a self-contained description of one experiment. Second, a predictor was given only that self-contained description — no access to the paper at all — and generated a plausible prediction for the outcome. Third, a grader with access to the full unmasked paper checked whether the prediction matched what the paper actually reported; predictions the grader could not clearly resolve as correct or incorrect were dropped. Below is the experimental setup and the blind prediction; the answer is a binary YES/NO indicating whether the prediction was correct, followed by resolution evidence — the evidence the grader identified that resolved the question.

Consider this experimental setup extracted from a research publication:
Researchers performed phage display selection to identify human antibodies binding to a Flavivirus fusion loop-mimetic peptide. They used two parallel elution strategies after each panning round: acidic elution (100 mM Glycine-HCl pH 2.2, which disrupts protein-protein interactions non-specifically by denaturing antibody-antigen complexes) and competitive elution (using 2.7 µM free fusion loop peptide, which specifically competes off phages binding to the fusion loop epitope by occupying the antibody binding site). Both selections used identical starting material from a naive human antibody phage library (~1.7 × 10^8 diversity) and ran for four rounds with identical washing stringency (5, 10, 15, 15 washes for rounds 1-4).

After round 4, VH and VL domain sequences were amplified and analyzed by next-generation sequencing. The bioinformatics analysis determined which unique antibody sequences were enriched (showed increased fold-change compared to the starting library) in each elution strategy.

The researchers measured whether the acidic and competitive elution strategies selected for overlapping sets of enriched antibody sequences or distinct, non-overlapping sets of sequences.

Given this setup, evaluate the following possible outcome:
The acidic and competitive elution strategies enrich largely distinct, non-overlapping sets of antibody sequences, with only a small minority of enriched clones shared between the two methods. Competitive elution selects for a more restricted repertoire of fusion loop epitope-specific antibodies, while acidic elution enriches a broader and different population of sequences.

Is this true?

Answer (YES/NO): NO